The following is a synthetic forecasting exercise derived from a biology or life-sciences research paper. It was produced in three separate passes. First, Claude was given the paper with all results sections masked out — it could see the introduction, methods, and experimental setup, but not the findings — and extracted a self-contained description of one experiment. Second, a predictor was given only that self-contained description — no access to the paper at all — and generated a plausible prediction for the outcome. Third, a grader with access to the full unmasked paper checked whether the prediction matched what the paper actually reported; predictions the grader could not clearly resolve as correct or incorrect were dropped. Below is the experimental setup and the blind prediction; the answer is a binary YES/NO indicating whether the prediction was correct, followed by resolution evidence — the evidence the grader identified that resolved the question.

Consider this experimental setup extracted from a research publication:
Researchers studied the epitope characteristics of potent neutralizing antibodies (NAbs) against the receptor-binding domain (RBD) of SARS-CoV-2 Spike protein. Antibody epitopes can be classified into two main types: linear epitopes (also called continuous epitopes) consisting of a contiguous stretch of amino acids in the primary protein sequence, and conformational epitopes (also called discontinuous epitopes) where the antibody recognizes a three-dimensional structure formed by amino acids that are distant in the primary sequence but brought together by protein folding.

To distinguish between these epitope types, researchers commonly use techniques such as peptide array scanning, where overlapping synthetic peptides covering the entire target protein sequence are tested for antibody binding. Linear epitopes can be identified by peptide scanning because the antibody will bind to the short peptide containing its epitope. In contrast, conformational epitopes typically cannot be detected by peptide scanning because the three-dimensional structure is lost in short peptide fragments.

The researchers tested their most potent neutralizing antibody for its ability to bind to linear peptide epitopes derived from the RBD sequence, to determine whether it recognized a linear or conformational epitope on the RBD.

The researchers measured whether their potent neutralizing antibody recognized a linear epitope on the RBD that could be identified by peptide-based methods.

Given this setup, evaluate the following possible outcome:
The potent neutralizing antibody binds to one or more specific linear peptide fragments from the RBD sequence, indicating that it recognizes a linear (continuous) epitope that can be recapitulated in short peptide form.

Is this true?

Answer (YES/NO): YES